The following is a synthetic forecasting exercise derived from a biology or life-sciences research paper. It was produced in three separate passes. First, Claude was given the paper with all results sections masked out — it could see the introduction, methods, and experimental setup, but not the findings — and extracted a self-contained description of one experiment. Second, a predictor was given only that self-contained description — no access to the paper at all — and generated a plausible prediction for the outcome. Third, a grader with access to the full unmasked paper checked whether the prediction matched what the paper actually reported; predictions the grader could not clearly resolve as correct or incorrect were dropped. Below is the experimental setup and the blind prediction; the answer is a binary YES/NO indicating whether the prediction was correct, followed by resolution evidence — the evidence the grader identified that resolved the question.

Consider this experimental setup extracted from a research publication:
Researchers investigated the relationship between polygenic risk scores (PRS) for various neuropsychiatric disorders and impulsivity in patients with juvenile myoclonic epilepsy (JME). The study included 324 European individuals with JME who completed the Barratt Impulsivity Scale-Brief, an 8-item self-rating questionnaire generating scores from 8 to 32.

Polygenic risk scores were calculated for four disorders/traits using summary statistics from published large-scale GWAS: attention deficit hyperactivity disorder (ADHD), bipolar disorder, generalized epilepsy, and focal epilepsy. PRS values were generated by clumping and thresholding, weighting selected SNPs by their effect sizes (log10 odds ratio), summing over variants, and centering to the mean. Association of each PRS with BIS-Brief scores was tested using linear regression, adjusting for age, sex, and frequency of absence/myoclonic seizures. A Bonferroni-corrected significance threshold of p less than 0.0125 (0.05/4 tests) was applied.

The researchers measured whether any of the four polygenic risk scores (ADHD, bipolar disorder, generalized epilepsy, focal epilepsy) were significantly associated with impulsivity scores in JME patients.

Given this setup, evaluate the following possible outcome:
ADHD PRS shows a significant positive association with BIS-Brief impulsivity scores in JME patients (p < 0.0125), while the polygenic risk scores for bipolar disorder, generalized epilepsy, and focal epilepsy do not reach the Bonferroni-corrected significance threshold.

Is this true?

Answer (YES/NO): YES